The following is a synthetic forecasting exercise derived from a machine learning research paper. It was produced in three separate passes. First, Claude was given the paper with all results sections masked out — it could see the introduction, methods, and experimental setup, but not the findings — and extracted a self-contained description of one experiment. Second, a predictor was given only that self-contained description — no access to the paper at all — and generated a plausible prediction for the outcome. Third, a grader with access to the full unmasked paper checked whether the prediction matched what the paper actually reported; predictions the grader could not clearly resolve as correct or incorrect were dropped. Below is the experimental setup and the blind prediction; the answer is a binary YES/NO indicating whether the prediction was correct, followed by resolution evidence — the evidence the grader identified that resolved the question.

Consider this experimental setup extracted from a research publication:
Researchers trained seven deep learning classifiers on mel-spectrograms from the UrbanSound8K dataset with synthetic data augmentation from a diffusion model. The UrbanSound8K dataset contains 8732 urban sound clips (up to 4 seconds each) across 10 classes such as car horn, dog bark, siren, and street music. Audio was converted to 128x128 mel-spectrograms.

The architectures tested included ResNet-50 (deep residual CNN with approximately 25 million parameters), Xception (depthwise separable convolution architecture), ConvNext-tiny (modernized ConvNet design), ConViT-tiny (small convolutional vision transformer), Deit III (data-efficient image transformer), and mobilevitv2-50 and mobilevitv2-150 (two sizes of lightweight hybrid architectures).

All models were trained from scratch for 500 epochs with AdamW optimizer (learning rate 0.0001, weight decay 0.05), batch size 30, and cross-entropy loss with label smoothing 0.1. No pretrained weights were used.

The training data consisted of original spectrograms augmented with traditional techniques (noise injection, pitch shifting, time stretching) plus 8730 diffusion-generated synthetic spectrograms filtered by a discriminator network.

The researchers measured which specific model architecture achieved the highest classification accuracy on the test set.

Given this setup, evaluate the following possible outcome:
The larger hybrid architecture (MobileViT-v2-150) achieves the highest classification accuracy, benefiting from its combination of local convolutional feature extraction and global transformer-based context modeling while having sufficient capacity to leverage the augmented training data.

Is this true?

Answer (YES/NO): NO